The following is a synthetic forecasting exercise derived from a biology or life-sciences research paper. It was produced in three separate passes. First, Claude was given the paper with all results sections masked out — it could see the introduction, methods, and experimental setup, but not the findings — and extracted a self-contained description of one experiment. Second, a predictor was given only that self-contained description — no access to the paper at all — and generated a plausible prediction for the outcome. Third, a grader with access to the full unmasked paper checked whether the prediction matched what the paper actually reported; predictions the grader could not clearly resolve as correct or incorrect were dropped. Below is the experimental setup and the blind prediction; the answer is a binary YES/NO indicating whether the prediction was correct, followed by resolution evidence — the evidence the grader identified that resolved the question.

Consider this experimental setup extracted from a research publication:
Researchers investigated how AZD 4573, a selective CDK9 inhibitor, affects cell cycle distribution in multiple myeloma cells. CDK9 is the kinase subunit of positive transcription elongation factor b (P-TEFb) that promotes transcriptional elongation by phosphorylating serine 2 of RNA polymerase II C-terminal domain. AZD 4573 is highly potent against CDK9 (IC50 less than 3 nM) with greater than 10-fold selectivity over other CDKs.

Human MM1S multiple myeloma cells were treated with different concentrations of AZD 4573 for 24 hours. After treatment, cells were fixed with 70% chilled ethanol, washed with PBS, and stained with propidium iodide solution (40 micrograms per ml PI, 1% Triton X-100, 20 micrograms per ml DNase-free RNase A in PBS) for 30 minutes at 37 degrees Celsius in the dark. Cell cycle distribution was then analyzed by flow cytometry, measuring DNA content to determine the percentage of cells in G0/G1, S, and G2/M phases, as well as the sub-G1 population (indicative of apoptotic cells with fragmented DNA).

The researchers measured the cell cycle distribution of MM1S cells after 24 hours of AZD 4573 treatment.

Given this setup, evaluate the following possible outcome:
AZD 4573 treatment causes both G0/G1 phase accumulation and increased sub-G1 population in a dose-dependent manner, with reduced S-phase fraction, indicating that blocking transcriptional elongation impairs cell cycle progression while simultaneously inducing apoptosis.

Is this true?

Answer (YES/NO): NO